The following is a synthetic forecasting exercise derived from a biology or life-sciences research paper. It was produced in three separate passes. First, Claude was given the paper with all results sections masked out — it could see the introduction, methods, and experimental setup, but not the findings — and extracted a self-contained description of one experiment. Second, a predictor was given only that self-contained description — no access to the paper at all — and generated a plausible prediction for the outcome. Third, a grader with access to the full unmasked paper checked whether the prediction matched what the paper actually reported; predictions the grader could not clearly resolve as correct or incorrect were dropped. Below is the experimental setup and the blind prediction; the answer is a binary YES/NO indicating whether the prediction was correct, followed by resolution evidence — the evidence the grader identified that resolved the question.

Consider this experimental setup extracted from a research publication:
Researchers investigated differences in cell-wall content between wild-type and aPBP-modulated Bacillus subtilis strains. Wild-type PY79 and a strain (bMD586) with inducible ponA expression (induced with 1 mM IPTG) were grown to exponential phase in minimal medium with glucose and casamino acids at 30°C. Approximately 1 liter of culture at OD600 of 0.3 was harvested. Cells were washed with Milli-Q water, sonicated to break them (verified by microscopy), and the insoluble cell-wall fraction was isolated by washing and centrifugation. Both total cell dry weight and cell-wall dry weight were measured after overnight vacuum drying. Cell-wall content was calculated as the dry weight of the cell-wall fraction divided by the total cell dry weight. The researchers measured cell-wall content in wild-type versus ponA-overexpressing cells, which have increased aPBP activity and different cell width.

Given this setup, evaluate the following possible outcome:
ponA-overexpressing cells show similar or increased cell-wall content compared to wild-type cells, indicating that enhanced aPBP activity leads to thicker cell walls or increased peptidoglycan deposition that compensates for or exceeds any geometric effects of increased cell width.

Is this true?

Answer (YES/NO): YES